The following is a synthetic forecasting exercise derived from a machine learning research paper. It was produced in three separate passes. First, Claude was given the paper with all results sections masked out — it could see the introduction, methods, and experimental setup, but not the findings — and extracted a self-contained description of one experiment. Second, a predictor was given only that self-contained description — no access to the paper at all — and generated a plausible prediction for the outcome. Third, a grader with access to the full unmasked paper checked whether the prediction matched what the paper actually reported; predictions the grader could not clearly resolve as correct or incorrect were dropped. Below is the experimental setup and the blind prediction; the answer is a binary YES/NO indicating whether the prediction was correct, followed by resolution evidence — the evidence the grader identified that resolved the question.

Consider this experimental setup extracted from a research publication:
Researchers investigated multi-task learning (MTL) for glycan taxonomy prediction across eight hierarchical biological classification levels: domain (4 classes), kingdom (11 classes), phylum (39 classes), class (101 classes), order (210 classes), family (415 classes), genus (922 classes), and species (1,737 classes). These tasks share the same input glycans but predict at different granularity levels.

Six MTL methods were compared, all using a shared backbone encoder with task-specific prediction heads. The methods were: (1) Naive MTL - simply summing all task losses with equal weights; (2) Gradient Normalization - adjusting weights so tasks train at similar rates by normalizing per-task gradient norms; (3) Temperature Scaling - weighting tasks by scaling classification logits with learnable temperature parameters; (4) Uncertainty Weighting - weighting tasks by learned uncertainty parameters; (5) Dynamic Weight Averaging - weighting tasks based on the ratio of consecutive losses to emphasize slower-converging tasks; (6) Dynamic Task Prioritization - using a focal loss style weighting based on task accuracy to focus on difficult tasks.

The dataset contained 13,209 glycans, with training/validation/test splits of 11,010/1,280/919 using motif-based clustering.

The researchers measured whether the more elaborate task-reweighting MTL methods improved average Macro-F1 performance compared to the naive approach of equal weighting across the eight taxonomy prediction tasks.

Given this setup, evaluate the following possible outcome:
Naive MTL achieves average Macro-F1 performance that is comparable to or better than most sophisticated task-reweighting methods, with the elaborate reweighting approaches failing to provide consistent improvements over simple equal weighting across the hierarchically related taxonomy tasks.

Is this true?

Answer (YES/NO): NO